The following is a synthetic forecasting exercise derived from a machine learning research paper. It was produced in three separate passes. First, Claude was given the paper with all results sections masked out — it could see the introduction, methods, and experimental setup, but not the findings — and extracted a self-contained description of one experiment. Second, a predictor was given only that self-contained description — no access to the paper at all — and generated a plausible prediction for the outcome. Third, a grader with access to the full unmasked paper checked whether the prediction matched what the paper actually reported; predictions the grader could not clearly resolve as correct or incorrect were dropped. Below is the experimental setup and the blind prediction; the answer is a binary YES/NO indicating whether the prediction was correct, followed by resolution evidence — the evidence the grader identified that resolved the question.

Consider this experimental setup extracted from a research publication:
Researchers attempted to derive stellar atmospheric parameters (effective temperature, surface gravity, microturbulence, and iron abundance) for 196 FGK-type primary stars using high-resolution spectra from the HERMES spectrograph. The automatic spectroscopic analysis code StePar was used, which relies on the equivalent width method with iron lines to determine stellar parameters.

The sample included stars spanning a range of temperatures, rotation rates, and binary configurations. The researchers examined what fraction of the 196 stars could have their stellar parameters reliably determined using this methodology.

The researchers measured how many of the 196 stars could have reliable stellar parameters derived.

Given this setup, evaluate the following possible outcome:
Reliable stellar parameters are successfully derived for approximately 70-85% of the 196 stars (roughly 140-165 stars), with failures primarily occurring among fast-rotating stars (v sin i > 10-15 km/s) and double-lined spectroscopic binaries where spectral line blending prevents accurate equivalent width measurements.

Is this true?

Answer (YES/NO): NO